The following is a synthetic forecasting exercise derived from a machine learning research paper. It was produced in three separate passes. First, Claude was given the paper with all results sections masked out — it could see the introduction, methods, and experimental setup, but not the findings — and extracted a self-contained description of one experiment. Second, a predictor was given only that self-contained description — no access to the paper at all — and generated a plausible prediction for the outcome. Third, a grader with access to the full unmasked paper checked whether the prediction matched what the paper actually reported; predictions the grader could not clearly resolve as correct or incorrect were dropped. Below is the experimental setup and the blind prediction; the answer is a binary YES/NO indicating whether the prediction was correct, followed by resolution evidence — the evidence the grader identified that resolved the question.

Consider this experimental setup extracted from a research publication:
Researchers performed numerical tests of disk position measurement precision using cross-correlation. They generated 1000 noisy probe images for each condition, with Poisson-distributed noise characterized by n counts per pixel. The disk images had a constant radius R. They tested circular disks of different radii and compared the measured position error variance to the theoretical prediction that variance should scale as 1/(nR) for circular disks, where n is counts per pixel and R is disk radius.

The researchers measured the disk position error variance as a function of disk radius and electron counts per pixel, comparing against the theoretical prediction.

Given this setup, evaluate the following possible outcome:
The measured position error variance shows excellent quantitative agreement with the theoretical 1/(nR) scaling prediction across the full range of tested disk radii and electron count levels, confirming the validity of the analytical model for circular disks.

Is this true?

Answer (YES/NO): YES